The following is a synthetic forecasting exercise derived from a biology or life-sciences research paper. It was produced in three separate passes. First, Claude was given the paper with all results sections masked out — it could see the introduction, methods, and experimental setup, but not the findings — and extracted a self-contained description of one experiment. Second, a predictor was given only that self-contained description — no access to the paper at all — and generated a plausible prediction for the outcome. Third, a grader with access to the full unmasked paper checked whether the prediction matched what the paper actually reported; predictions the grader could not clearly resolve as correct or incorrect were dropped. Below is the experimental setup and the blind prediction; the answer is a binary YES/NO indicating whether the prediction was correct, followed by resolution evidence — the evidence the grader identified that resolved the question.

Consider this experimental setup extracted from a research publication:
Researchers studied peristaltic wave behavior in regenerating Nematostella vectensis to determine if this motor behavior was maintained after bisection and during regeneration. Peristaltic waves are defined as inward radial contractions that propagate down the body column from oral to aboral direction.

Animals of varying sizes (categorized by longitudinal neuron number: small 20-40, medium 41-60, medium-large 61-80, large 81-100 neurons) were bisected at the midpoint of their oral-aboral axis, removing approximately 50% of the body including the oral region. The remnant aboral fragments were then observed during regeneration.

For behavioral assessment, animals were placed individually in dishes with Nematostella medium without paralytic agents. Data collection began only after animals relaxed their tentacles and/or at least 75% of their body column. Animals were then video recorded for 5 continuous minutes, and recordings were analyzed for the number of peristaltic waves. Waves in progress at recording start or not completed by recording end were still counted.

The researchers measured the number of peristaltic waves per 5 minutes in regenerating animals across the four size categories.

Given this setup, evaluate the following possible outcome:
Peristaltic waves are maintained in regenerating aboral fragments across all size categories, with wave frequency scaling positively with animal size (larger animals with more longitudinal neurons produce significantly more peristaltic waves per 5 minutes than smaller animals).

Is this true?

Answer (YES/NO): NO